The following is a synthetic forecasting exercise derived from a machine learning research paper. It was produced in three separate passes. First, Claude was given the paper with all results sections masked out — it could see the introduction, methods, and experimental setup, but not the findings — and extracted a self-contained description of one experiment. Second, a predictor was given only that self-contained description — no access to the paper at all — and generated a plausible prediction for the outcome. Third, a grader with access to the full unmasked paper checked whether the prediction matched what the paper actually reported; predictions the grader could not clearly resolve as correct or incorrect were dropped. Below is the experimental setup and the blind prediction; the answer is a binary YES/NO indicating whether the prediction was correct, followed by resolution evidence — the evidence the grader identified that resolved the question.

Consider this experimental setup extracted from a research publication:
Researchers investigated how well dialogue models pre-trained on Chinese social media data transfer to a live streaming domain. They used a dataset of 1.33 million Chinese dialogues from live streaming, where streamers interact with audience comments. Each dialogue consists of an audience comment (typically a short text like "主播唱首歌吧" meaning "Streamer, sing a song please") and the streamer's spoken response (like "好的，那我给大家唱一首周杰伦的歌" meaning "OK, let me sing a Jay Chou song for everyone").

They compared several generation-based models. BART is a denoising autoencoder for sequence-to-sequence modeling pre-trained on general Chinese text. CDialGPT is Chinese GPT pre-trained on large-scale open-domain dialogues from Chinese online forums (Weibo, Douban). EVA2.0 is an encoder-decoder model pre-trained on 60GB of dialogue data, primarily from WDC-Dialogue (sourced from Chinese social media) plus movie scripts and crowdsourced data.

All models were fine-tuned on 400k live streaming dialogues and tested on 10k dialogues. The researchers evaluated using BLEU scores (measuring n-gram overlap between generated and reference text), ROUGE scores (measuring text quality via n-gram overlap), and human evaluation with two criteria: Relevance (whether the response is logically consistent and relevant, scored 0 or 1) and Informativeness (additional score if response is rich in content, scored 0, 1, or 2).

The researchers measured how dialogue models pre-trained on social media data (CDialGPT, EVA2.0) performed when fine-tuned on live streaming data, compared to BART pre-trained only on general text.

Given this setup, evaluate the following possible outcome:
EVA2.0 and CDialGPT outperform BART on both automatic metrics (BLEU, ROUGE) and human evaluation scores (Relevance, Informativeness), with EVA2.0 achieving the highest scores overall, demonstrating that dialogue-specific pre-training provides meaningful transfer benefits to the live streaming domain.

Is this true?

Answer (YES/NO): NO